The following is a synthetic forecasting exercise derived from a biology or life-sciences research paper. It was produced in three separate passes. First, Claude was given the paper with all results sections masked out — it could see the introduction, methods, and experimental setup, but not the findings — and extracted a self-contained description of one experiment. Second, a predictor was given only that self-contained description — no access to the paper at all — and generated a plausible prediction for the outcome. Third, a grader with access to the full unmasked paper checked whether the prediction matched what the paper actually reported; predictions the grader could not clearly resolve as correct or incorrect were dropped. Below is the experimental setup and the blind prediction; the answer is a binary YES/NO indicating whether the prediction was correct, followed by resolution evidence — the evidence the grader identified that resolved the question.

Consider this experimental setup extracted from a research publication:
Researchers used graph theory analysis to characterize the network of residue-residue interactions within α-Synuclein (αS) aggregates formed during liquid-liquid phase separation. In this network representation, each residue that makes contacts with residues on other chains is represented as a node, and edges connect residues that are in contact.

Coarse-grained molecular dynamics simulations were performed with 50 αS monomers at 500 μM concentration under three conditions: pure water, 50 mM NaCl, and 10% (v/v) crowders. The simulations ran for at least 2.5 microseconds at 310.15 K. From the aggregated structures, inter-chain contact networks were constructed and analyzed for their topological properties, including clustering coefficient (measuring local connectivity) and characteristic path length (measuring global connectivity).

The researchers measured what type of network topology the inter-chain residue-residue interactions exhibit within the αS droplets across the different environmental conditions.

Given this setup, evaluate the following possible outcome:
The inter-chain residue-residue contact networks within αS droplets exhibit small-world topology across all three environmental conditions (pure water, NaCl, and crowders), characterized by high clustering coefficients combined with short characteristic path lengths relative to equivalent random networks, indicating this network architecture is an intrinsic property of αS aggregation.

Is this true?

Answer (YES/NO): YES